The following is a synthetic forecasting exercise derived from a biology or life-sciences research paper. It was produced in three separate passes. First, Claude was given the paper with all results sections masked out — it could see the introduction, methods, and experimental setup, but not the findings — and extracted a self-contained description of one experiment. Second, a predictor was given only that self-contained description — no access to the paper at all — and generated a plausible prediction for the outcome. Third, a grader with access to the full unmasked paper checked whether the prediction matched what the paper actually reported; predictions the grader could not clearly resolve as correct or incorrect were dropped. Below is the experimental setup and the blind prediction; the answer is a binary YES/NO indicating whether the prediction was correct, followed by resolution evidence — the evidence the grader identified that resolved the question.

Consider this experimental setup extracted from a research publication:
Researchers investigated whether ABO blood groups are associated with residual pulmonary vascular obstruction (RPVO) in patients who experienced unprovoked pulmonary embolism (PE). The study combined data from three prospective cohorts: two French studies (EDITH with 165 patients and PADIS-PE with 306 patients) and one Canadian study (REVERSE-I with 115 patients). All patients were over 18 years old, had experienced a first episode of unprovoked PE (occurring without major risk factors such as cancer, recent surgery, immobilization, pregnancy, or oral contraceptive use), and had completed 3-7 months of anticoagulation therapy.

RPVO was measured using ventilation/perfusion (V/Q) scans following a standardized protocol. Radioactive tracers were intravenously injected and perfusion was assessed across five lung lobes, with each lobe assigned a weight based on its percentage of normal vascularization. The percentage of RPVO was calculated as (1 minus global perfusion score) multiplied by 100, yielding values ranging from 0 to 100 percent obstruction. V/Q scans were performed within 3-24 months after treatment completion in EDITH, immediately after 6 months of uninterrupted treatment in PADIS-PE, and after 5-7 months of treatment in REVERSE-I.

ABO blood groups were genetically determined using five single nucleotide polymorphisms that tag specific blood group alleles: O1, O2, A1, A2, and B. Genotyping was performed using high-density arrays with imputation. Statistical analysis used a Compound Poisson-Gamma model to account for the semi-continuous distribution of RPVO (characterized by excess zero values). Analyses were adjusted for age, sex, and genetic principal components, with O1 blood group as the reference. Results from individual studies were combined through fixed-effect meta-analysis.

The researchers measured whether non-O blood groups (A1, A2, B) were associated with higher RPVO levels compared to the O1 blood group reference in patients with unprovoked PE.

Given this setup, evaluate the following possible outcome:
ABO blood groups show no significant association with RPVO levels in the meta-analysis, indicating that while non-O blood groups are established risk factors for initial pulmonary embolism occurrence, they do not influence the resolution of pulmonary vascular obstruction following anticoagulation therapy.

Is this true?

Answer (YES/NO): YES